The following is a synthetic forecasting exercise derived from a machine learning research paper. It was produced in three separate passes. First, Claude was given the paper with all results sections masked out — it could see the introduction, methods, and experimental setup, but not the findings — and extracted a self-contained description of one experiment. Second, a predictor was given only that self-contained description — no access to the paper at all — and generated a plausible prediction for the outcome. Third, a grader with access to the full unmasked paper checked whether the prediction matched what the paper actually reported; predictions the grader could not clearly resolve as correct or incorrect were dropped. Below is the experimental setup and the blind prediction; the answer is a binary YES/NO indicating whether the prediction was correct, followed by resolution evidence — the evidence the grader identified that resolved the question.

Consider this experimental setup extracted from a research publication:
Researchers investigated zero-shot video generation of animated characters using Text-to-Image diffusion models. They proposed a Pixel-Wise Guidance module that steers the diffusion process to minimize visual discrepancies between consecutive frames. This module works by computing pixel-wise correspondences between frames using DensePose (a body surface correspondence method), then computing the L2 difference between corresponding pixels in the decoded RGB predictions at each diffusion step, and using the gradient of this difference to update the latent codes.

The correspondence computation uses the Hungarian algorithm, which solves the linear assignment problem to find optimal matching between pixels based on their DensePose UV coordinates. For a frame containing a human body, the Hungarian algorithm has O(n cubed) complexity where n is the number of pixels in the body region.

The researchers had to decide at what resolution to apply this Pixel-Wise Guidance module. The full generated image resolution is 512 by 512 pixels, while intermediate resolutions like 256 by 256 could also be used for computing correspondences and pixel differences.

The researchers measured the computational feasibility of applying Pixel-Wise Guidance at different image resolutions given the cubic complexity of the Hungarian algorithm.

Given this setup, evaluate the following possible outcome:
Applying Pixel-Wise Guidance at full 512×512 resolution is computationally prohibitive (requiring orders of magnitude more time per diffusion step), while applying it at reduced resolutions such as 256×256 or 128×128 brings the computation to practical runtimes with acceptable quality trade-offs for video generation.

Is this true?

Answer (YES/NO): YES